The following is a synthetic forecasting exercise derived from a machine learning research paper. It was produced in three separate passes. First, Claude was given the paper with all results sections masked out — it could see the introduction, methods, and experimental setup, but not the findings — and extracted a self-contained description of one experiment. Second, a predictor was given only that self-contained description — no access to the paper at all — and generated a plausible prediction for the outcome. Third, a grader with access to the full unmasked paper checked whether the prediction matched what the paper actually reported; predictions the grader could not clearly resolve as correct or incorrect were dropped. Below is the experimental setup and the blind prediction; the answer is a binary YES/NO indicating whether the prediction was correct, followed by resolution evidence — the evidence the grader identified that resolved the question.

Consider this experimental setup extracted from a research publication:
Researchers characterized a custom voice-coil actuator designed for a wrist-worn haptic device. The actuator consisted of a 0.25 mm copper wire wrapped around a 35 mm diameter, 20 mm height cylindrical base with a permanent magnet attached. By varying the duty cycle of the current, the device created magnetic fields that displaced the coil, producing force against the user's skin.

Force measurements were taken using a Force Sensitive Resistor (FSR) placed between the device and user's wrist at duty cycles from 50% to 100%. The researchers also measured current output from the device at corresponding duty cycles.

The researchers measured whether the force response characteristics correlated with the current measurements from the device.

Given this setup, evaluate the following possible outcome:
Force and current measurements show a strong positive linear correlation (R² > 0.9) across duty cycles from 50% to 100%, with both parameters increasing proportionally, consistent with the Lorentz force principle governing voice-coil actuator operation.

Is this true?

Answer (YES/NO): NO